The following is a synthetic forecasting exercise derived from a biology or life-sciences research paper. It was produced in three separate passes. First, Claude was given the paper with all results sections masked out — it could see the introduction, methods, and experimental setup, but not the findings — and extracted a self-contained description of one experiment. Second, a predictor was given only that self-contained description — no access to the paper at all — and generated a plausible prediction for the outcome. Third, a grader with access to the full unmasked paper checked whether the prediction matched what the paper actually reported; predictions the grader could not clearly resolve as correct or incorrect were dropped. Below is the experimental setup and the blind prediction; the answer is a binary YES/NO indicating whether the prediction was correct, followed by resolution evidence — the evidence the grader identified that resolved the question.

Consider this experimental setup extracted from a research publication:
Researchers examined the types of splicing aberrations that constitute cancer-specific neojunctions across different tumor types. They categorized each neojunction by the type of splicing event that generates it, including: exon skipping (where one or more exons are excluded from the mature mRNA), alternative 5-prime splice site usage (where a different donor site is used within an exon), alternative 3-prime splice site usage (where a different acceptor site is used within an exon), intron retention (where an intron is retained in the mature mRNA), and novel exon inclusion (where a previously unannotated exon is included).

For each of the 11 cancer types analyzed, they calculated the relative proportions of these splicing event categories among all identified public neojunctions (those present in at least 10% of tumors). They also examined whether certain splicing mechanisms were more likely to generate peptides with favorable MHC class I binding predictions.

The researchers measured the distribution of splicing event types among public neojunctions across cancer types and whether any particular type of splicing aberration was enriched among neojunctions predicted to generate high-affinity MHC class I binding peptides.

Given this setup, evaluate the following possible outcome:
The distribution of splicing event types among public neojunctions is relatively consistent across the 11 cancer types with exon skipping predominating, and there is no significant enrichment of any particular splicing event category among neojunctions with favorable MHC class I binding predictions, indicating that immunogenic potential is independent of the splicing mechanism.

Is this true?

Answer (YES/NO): NO